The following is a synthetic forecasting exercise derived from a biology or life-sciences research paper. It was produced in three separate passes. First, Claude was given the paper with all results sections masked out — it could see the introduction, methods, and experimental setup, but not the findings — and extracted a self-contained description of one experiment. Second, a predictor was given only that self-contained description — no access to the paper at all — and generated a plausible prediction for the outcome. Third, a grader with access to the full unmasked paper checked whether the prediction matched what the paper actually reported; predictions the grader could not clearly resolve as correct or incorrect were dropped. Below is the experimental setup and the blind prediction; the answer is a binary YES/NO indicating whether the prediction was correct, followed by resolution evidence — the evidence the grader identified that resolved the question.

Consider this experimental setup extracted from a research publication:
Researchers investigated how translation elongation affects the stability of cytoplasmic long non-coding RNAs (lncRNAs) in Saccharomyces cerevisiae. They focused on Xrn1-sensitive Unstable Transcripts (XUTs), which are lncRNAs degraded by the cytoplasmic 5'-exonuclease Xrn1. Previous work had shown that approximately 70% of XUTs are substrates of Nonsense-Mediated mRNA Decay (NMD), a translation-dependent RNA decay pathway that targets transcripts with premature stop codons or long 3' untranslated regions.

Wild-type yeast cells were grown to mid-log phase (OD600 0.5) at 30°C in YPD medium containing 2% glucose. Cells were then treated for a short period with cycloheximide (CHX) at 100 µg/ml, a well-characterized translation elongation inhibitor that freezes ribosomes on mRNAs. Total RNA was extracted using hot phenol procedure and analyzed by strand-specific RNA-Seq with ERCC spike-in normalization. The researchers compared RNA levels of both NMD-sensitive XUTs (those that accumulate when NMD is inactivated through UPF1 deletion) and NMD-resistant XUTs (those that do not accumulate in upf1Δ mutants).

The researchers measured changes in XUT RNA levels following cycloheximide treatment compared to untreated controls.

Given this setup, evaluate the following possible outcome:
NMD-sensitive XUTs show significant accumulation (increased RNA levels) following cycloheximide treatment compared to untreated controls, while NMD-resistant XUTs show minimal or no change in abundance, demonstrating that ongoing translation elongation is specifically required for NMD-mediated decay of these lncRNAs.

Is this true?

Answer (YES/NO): NO